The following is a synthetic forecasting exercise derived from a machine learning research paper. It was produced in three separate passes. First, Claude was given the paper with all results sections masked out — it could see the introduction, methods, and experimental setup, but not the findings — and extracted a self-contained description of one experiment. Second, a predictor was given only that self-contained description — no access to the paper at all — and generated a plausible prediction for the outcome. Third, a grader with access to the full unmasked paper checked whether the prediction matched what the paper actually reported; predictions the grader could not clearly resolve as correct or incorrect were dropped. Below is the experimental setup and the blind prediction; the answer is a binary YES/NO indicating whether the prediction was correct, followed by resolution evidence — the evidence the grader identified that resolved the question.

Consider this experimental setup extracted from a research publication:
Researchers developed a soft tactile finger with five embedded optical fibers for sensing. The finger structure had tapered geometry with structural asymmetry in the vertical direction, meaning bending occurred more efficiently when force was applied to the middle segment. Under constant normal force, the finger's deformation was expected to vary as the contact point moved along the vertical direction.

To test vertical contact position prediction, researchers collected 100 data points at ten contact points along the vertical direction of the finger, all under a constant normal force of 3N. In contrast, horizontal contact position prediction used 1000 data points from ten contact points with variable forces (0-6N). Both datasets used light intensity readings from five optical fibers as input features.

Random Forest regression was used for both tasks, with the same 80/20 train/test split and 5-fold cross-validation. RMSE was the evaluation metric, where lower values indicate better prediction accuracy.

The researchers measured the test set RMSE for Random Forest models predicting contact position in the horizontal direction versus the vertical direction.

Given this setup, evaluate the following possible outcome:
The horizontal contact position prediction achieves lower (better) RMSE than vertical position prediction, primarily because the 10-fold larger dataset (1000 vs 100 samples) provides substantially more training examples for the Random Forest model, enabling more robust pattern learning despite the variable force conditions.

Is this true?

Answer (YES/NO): NO